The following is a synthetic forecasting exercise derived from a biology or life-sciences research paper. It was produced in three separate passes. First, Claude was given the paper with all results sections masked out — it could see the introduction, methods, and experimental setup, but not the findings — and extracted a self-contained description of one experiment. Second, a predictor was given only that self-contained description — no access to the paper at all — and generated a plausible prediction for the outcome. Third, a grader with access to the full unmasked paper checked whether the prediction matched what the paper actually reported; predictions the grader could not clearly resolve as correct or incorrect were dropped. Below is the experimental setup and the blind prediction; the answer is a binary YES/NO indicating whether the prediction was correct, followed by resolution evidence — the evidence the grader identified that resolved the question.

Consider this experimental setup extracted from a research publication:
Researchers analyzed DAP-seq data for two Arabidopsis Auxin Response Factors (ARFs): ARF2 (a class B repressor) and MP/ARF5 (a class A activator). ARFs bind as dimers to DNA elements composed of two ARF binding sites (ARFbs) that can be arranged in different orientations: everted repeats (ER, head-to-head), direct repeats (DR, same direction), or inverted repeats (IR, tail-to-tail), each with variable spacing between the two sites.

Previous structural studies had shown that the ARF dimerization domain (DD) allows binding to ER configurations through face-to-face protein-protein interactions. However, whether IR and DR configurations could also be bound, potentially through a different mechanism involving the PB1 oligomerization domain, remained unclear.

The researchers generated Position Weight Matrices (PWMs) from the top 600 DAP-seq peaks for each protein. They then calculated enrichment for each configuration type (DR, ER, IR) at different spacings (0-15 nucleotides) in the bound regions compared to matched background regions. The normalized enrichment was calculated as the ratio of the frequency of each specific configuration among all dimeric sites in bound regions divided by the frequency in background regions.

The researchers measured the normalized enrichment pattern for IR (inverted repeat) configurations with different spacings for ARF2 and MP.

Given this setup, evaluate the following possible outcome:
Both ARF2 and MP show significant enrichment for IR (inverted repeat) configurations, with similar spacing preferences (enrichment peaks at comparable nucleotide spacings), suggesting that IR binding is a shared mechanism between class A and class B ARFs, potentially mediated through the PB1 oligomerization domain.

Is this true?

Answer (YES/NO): NO